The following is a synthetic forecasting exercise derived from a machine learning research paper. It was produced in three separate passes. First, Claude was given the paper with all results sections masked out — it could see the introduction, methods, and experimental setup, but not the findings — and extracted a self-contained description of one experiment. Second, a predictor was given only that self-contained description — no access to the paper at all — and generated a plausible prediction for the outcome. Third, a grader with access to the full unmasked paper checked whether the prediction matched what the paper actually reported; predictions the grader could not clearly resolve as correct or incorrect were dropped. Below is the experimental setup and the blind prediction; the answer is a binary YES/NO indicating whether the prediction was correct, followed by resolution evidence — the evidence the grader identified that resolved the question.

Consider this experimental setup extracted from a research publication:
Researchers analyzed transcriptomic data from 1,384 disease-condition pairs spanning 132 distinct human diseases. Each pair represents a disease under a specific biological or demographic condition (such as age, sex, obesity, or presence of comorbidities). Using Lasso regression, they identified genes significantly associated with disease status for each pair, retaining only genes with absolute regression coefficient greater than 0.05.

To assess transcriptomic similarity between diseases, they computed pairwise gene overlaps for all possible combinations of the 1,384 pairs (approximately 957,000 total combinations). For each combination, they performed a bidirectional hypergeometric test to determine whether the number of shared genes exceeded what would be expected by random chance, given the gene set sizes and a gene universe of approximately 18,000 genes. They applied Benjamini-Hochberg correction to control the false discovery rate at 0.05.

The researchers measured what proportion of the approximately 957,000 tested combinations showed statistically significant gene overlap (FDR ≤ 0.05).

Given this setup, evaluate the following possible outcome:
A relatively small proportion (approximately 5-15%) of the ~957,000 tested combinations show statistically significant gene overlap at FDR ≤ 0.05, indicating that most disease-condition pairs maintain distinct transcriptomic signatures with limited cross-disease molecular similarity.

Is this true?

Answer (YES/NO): YES